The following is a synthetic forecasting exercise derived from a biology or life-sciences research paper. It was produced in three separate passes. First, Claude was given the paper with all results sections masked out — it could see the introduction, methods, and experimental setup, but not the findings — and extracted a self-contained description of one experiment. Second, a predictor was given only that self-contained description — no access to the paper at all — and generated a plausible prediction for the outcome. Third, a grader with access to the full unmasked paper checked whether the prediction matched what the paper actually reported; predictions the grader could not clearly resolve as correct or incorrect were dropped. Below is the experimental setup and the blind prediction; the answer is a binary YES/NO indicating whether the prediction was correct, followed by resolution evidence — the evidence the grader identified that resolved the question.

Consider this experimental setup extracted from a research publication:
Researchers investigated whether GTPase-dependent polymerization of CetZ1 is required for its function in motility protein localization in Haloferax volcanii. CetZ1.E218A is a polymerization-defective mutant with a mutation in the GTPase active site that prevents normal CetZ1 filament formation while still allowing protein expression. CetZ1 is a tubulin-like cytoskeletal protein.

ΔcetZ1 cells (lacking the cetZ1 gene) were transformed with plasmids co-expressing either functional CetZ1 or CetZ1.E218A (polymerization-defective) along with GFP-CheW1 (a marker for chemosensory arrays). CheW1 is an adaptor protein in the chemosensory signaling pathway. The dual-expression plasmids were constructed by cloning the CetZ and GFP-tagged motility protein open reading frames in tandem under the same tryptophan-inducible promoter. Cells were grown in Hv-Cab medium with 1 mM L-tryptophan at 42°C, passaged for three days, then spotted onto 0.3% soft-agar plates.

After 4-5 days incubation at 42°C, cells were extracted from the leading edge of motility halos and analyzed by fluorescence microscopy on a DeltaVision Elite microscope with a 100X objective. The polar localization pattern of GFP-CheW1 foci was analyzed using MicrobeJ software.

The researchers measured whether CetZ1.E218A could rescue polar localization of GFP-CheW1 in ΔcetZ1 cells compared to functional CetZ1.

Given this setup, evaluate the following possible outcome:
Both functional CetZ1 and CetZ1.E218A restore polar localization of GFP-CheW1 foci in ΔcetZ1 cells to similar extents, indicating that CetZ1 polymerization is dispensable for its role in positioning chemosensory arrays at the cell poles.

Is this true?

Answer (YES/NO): NO